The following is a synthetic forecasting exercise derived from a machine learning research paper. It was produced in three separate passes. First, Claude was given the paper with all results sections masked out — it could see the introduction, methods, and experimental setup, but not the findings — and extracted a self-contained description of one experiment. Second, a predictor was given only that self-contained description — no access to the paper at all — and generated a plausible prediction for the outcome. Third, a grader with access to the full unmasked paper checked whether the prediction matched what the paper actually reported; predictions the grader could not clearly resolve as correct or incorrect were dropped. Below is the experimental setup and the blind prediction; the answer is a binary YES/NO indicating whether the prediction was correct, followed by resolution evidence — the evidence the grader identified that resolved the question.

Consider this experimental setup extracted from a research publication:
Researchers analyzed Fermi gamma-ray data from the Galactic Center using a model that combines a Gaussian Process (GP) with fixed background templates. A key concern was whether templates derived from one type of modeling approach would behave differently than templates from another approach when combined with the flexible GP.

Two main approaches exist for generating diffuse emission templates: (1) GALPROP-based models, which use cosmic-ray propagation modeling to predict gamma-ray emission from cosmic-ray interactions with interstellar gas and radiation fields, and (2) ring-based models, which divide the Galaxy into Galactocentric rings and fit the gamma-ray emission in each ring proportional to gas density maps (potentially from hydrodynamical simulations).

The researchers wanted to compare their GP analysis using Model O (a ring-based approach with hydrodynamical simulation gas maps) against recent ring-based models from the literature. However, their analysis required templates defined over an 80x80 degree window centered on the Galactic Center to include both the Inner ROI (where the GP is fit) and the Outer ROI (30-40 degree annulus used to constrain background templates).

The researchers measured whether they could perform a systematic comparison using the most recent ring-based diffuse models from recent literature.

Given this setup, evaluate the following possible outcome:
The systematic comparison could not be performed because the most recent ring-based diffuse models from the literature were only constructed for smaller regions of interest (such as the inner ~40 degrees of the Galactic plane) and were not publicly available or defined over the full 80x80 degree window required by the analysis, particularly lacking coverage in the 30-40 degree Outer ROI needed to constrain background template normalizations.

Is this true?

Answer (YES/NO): YES